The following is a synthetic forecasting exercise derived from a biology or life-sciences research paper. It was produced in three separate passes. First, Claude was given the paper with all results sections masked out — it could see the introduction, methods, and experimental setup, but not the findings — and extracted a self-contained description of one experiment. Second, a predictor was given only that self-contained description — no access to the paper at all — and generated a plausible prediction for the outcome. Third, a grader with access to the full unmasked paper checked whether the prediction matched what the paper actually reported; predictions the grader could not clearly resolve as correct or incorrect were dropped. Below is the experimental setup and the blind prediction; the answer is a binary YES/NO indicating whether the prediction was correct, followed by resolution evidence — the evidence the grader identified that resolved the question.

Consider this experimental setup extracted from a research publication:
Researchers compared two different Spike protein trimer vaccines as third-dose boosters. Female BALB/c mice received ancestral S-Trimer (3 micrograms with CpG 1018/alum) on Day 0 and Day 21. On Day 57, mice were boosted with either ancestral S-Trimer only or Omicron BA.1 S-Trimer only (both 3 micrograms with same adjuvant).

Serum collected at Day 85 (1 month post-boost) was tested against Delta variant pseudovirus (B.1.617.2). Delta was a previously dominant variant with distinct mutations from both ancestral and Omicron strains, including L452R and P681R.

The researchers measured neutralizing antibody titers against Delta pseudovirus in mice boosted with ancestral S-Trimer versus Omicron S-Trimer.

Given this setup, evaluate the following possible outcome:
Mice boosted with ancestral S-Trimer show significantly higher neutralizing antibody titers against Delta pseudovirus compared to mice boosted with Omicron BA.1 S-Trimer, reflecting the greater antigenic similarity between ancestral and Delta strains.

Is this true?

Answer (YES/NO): NO